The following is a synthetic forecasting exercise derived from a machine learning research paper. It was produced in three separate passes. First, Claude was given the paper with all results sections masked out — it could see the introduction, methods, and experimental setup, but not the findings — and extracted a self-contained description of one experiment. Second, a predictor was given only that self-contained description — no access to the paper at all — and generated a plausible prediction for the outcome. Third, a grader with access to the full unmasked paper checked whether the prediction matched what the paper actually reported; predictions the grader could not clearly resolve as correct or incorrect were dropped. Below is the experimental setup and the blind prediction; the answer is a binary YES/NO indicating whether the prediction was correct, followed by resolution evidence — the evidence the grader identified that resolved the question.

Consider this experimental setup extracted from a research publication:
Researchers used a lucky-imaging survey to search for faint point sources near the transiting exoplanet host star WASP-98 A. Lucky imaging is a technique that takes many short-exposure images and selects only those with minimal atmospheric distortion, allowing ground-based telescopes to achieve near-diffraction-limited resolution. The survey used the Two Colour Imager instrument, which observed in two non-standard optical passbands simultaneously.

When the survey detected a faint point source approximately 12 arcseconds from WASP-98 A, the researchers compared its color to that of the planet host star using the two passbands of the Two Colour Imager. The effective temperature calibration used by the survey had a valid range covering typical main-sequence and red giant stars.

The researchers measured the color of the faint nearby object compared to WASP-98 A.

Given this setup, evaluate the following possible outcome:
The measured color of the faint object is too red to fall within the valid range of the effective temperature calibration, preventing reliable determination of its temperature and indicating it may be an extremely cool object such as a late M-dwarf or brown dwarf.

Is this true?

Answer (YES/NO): NO